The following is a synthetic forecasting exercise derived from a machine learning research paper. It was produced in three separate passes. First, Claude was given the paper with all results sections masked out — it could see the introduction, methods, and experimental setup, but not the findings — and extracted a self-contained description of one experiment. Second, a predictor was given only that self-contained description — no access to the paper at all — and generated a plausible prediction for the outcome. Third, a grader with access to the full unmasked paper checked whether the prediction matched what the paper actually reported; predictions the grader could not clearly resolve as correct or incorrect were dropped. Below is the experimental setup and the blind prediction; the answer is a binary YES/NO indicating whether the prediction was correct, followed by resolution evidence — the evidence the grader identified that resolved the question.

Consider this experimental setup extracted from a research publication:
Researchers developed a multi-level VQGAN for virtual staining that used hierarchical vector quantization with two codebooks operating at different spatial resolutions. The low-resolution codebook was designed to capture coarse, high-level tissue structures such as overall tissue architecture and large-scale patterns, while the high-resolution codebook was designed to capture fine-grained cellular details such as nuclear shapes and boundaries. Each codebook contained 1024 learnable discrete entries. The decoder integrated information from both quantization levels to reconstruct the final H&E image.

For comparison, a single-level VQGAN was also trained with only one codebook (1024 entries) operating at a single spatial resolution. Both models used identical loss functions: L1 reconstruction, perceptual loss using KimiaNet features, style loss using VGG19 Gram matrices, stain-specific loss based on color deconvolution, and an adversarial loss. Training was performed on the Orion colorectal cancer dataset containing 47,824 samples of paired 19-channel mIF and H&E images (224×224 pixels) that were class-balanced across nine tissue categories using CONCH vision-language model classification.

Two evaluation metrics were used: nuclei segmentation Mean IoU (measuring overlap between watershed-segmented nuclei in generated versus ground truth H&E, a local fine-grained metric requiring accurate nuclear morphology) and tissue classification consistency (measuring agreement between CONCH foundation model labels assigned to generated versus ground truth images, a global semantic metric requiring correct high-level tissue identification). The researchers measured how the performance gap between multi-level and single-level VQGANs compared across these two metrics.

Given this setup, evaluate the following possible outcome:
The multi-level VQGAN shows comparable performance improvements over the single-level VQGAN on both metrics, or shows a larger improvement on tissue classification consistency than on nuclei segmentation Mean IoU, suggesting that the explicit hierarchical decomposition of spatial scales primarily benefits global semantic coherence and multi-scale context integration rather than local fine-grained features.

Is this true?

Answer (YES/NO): NO